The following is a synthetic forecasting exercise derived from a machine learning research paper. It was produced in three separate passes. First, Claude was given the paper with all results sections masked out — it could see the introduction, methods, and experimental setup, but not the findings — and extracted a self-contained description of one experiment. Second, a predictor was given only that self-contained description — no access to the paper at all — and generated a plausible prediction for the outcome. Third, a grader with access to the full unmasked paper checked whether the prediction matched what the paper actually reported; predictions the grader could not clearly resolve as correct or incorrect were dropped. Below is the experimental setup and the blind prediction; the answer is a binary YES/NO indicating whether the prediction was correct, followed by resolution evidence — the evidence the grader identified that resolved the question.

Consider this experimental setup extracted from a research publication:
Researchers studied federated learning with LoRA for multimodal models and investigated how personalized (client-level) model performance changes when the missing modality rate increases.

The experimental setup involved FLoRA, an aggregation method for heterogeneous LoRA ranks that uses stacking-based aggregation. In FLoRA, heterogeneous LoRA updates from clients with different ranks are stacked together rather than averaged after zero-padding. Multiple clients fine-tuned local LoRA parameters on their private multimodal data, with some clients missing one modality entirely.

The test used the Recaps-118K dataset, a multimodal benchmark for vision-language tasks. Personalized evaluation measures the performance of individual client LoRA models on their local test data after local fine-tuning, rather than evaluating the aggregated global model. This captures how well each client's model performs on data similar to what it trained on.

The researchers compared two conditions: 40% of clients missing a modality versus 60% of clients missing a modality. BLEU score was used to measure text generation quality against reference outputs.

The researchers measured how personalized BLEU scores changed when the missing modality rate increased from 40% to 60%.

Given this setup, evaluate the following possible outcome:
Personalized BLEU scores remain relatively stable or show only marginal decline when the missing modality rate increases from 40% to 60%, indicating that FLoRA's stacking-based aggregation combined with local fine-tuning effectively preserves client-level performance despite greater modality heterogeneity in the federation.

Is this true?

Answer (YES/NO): NO